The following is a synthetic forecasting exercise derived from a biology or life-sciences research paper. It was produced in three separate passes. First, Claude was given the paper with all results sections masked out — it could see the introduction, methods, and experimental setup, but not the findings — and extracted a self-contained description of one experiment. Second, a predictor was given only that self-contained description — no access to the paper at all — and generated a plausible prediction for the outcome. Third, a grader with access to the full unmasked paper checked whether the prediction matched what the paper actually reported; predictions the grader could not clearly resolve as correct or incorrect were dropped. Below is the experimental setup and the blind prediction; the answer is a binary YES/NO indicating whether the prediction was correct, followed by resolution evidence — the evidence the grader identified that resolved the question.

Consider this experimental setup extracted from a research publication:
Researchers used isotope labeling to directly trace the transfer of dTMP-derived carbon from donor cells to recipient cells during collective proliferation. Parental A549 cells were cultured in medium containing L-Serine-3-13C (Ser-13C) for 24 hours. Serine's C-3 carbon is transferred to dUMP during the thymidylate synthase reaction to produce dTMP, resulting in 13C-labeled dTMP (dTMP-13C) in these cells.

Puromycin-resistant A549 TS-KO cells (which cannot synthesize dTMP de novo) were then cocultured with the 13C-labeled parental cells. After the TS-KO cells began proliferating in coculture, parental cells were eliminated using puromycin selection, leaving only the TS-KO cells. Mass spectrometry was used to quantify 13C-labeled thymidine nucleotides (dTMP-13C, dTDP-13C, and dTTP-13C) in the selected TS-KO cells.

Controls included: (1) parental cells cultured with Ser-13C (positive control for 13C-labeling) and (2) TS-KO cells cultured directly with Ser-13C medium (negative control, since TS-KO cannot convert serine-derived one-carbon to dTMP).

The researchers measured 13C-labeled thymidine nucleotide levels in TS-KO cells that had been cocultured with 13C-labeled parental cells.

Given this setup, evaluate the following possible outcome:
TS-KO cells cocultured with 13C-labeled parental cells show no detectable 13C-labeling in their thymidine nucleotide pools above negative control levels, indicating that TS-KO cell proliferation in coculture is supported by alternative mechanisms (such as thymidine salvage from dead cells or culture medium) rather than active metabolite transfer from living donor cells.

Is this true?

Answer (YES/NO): NO